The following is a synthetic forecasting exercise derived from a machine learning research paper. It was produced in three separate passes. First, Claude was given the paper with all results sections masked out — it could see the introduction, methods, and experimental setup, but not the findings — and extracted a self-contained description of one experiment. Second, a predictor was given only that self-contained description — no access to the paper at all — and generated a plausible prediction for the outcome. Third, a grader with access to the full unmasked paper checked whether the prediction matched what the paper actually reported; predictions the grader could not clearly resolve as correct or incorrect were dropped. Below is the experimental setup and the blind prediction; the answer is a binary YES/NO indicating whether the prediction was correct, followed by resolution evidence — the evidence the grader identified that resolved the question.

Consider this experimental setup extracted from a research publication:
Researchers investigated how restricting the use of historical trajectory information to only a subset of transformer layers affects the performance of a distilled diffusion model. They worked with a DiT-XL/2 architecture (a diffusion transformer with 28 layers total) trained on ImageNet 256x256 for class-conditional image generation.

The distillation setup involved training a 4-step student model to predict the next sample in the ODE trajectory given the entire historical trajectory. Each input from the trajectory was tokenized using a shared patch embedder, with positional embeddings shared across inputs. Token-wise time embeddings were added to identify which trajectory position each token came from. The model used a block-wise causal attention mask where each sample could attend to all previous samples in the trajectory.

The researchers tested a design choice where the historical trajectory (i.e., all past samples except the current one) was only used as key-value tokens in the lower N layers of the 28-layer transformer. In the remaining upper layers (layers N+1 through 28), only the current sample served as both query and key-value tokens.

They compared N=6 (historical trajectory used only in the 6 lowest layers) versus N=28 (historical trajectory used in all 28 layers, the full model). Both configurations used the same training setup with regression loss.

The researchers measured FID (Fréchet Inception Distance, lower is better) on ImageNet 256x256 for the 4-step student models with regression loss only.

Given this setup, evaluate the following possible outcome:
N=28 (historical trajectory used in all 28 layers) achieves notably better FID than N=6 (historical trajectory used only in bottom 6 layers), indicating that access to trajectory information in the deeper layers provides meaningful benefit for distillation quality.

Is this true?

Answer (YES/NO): NO